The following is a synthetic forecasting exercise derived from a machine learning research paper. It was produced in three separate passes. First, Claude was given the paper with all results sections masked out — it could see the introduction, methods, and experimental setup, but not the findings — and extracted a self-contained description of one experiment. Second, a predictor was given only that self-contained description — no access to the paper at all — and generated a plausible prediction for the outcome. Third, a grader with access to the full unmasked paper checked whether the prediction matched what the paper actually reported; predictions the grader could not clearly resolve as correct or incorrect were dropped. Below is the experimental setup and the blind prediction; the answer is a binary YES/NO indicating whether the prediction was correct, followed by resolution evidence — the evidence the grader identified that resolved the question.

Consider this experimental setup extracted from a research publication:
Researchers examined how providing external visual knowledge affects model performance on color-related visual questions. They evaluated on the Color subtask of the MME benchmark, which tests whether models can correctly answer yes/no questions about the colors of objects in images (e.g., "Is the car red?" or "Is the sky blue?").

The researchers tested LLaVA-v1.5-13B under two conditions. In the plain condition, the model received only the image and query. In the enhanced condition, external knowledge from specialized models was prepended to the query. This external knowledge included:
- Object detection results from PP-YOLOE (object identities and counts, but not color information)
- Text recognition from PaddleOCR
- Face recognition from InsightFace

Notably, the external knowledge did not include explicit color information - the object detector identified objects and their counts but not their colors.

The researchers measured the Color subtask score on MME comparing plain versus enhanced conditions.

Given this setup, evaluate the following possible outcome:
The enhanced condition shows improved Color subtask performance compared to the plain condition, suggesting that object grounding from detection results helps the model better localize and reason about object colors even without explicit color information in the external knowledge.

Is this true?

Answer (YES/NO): YES